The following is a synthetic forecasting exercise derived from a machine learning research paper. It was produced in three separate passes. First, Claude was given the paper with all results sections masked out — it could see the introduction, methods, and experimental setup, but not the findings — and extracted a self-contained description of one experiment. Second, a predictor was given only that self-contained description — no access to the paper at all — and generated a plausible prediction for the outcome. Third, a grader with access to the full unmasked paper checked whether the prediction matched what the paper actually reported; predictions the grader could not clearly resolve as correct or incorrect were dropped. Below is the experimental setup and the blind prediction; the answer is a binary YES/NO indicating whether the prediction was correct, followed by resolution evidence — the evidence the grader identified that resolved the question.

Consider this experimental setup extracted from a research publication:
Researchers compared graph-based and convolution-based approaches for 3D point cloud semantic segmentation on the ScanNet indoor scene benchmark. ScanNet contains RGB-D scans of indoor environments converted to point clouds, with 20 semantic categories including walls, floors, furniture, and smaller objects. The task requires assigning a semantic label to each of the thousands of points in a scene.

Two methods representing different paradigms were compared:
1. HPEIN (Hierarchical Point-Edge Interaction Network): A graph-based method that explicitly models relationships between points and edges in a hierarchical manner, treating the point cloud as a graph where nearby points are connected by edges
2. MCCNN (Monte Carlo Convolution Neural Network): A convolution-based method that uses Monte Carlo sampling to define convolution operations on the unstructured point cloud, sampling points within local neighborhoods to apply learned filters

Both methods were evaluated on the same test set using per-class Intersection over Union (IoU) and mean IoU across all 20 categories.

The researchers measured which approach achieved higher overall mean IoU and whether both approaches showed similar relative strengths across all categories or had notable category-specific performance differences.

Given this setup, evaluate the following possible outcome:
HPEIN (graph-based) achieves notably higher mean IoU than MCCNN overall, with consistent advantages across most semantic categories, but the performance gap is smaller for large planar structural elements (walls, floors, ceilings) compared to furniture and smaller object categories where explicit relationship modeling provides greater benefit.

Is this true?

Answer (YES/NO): NO